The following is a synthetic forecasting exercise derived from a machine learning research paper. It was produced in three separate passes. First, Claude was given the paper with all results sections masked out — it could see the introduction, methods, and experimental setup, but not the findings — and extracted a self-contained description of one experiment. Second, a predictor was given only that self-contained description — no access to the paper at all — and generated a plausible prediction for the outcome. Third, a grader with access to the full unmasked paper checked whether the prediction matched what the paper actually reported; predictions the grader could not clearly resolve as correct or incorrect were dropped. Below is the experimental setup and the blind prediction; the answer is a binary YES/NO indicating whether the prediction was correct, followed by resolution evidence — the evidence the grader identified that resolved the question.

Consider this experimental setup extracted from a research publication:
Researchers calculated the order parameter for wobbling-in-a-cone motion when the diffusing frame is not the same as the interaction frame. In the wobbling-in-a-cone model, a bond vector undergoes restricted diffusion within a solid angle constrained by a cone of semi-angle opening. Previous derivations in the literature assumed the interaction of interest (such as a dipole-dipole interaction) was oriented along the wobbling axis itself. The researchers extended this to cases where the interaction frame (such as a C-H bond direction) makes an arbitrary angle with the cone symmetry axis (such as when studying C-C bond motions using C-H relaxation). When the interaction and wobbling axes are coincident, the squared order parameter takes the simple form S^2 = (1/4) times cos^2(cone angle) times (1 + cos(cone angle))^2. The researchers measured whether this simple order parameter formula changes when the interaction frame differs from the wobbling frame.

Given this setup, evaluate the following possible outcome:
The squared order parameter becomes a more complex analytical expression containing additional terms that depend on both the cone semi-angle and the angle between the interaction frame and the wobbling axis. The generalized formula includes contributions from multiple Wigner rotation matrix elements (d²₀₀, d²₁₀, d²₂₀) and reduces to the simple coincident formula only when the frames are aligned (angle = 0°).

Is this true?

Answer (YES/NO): YES